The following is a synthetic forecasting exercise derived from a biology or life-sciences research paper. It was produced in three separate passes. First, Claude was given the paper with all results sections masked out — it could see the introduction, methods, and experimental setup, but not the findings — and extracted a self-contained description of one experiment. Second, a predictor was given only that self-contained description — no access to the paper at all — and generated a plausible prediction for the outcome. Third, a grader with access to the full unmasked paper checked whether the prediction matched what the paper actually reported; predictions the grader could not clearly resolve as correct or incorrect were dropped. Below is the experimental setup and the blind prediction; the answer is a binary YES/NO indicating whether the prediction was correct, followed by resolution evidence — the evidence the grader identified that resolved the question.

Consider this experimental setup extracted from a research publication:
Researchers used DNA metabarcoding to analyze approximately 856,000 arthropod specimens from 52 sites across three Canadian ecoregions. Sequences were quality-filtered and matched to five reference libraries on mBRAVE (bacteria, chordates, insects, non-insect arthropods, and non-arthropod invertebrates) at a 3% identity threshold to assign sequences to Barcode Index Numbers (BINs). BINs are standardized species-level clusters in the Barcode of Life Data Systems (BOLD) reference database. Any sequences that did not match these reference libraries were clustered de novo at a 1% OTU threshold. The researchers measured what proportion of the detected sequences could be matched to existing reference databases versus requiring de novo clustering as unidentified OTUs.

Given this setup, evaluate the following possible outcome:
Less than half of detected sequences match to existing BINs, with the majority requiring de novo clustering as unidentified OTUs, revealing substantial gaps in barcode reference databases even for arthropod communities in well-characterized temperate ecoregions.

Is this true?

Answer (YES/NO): NO